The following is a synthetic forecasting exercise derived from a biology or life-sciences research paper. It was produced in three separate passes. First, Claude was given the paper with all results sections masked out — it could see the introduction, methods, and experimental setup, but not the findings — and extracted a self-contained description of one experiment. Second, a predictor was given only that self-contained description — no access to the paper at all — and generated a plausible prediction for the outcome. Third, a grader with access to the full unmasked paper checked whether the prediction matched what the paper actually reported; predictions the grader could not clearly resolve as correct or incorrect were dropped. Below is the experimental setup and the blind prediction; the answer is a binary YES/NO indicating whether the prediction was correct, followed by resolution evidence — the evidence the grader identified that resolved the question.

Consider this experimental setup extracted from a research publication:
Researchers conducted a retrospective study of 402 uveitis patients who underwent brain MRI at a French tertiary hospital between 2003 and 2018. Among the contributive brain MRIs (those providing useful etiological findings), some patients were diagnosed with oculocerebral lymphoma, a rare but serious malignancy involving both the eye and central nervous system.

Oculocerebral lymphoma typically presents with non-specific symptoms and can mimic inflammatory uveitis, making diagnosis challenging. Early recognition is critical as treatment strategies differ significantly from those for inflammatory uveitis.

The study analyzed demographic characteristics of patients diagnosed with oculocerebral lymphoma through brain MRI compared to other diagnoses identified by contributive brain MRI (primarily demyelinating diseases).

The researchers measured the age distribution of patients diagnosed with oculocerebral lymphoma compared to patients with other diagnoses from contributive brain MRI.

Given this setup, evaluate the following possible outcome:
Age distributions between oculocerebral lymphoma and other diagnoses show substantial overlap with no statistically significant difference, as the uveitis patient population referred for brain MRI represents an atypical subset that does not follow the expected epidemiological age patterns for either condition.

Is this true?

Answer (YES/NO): NO